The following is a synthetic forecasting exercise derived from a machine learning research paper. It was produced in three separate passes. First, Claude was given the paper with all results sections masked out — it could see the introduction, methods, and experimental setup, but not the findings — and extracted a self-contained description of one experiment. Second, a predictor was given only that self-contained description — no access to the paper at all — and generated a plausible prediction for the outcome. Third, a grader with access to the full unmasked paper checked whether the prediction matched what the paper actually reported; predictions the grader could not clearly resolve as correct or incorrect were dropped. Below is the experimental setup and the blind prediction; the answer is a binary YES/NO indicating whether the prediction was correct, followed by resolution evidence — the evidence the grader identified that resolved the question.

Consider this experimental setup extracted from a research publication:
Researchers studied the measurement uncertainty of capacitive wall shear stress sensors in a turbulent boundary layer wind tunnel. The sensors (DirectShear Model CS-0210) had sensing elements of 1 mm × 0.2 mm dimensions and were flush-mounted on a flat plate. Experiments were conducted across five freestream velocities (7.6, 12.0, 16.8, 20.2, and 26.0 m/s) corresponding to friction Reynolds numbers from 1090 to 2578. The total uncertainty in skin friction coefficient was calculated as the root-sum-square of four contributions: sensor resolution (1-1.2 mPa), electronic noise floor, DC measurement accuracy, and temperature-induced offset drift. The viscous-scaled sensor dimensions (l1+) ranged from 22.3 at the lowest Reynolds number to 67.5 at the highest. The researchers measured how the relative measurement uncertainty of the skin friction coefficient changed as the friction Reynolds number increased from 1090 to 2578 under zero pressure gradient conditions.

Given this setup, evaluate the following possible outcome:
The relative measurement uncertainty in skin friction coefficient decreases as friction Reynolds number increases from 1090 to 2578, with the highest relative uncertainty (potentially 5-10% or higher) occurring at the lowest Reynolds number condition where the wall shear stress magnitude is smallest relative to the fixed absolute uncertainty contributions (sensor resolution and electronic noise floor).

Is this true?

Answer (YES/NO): NO